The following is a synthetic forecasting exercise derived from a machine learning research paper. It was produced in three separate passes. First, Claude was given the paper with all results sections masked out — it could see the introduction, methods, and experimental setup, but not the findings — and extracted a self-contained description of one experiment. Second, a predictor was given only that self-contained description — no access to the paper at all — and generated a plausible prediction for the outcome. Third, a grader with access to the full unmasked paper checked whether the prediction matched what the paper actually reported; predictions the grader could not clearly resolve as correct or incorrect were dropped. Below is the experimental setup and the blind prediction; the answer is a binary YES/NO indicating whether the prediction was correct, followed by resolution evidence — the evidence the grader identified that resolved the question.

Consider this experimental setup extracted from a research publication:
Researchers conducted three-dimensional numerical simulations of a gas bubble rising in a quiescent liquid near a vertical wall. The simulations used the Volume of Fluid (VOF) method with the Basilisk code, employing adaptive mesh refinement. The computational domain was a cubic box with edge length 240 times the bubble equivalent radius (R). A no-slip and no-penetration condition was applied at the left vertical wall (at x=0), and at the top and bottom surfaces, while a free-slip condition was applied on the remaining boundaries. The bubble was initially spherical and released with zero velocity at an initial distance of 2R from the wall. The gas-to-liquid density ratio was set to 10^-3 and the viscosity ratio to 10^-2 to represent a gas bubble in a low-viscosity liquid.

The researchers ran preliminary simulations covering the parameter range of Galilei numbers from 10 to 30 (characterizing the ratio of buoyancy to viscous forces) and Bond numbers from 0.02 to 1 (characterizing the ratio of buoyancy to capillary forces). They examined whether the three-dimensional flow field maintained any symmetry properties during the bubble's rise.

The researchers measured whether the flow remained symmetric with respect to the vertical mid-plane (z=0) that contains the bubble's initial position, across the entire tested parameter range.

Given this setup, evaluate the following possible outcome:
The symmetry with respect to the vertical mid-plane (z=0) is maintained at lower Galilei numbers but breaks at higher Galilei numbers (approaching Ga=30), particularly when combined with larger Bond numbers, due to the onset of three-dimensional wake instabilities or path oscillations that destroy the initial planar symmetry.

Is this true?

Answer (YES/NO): NO